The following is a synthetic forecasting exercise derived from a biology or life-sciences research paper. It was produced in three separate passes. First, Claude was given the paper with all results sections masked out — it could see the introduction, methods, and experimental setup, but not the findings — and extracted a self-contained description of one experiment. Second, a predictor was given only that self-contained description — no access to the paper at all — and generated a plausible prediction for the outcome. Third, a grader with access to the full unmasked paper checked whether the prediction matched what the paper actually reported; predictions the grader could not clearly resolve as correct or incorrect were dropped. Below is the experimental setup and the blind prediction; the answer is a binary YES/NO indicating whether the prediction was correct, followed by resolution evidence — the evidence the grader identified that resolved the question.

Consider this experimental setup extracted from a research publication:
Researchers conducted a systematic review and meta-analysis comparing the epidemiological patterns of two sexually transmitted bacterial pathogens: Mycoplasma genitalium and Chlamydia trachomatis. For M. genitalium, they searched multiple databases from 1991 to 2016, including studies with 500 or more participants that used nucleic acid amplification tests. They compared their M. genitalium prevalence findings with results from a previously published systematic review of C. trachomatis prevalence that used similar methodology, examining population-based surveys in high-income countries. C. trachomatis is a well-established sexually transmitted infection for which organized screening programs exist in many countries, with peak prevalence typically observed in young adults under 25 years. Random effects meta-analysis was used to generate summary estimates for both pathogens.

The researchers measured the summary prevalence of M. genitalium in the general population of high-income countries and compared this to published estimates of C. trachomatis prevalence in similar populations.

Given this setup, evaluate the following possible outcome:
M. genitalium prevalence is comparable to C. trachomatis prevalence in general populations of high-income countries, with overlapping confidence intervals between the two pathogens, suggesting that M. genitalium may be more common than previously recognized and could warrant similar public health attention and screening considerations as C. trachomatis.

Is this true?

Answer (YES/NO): NO